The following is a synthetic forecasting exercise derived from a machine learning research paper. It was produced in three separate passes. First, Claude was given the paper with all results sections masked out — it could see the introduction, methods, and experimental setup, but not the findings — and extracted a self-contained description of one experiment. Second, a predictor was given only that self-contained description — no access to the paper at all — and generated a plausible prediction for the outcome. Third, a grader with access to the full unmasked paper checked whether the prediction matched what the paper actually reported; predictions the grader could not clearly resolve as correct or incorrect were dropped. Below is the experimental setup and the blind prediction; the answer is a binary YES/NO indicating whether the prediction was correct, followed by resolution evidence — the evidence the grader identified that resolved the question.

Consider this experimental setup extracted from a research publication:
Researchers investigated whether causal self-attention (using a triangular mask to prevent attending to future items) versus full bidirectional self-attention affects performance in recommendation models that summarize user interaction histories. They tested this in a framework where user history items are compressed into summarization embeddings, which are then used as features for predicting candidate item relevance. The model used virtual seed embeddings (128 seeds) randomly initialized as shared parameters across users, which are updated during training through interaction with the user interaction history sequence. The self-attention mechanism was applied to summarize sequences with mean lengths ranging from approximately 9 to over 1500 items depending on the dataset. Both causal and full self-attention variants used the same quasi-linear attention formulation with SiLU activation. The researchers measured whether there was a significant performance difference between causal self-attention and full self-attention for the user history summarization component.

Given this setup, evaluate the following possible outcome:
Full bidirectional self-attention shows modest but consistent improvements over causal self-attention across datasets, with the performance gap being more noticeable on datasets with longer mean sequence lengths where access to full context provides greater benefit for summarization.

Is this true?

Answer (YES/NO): NO